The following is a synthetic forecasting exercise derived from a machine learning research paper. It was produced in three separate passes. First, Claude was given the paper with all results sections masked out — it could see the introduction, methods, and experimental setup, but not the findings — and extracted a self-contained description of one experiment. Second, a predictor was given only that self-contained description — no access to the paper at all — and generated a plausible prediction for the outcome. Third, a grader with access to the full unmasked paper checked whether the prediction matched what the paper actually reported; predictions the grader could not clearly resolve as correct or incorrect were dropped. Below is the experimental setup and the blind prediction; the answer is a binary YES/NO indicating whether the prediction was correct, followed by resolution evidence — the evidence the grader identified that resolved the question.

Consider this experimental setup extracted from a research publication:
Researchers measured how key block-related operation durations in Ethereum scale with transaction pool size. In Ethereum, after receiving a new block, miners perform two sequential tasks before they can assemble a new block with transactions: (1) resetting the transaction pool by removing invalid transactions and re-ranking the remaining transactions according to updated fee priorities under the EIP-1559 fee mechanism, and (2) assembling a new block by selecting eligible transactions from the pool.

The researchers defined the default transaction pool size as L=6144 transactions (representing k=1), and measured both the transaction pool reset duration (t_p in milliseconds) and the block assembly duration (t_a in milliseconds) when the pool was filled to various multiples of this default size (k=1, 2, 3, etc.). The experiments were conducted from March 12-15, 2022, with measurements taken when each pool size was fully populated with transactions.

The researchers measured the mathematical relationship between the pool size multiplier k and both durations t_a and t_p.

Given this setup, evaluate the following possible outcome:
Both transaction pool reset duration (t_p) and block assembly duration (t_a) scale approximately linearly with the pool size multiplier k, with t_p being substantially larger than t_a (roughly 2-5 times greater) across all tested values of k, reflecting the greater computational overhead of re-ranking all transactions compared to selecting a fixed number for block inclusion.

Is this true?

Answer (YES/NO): NO